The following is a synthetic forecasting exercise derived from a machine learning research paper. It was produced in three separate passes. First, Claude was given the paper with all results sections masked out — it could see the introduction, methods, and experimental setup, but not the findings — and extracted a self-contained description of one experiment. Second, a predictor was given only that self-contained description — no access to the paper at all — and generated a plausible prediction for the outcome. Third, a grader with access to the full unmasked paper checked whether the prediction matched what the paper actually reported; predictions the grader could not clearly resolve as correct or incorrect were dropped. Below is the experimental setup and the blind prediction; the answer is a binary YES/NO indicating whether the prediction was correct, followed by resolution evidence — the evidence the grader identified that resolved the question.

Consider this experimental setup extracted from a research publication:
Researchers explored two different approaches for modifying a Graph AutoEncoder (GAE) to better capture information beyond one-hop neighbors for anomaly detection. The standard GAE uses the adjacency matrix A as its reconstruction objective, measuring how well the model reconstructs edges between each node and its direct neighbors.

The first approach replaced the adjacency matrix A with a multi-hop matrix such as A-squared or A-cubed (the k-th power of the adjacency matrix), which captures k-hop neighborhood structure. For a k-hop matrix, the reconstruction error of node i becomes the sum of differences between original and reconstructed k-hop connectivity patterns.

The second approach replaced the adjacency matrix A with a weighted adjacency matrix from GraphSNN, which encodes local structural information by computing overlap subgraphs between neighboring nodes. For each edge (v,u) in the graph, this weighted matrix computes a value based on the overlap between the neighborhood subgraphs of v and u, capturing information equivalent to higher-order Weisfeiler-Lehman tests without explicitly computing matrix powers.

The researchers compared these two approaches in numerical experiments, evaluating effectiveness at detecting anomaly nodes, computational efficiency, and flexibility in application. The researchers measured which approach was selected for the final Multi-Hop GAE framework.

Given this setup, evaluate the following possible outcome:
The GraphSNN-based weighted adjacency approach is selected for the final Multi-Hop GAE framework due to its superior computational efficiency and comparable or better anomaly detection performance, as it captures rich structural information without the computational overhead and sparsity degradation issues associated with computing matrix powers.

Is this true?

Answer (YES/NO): YES